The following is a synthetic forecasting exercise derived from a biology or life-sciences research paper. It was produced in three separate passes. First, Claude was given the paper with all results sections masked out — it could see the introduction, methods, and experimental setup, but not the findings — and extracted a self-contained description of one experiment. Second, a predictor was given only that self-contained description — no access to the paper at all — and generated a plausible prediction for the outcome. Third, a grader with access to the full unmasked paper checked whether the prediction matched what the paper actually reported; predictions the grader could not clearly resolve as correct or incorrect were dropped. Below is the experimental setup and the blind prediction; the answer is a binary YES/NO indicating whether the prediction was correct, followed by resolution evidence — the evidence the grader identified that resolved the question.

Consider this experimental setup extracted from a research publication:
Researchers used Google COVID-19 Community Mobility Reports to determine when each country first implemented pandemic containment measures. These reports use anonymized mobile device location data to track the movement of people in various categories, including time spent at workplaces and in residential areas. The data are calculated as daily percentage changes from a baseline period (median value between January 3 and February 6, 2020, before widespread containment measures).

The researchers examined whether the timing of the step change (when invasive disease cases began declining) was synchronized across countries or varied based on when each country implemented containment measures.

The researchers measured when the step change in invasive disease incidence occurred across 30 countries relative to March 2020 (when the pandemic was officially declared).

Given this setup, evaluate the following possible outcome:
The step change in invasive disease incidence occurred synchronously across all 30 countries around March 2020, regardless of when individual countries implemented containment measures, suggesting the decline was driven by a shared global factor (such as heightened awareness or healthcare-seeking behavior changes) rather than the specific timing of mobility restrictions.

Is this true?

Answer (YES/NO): NO